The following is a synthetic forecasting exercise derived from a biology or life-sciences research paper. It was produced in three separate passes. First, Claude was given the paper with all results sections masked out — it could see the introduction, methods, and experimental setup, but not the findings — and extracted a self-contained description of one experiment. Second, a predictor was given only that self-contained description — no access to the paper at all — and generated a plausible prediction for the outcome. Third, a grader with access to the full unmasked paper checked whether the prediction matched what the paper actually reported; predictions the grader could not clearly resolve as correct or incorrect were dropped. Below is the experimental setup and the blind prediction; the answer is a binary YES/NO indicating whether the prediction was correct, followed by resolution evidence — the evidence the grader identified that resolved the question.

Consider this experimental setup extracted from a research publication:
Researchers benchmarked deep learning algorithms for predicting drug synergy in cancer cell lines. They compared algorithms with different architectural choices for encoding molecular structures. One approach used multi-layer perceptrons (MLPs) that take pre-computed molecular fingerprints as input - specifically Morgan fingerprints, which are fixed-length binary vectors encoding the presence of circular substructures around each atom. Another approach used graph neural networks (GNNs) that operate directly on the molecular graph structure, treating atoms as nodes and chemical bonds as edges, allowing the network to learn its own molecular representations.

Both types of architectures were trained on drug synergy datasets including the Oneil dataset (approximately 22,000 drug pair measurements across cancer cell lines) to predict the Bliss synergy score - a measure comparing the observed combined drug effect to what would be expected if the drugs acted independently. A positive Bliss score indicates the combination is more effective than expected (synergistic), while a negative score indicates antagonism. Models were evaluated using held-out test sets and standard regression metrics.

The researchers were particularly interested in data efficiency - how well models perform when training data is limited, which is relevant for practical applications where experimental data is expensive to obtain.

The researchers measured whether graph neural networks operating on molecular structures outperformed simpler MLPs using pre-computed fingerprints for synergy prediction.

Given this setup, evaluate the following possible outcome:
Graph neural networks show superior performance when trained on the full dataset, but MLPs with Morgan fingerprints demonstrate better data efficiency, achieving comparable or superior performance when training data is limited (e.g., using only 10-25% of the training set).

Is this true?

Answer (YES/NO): NO